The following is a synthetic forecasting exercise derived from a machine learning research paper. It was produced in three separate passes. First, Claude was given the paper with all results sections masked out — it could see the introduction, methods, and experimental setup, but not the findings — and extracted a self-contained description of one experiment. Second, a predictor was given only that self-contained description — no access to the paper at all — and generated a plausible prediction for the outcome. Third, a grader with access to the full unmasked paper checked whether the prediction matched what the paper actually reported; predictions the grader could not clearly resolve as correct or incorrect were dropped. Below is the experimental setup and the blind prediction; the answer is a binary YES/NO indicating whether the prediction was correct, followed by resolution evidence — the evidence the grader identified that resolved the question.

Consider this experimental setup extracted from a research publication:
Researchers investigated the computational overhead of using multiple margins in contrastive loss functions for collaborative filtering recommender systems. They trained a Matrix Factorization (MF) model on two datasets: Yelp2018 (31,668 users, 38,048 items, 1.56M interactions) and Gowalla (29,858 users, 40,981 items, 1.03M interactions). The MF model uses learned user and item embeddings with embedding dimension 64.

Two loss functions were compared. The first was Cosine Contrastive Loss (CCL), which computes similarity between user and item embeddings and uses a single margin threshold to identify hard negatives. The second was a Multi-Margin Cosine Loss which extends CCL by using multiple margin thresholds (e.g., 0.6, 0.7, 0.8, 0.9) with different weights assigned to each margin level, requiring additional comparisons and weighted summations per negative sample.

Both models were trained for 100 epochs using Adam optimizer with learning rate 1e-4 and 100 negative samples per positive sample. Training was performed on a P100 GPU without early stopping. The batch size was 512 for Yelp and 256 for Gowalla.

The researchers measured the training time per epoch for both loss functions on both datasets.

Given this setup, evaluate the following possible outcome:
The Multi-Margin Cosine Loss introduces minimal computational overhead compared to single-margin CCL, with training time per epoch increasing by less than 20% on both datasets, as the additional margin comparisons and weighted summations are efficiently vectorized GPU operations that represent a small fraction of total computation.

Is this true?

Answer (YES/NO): YES